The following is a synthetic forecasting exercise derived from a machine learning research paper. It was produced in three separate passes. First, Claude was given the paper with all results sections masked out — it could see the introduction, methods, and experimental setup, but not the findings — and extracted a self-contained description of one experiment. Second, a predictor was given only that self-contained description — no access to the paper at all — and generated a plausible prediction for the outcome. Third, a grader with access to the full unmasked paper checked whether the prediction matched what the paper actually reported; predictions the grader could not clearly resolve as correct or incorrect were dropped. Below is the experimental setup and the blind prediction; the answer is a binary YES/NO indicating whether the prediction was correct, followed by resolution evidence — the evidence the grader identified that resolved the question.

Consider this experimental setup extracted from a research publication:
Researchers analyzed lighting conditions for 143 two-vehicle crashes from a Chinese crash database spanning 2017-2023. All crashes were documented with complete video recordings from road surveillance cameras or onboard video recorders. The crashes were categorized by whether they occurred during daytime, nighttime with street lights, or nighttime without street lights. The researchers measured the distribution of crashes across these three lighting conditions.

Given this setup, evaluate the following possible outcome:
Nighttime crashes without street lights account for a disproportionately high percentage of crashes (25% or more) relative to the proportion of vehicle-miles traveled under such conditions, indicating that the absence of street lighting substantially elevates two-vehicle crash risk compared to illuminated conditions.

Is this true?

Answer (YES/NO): NO